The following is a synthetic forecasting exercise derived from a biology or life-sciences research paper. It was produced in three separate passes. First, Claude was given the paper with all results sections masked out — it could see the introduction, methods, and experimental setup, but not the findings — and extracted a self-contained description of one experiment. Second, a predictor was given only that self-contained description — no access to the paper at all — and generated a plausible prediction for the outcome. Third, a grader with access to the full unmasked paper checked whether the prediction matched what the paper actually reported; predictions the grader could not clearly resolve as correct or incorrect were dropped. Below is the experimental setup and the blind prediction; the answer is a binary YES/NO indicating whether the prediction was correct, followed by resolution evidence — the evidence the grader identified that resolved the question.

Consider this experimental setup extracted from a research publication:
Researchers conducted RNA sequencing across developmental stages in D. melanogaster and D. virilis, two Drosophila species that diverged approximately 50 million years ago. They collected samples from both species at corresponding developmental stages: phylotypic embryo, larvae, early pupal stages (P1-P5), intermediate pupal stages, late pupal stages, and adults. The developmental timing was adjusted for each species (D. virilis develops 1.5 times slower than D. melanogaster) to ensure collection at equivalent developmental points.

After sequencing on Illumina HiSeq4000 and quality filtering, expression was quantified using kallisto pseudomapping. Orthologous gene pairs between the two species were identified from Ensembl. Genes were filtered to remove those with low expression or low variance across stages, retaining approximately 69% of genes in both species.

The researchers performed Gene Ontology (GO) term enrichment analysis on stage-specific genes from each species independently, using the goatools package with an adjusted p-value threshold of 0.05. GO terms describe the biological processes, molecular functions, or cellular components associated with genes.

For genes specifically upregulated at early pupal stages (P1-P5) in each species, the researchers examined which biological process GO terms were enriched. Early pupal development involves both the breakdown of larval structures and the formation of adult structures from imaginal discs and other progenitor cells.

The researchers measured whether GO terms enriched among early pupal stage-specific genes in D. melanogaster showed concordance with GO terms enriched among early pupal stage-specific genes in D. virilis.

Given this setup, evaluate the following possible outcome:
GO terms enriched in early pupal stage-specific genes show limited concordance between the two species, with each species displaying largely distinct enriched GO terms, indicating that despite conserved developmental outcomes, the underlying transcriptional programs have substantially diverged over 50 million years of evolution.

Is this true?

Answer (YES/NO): NO